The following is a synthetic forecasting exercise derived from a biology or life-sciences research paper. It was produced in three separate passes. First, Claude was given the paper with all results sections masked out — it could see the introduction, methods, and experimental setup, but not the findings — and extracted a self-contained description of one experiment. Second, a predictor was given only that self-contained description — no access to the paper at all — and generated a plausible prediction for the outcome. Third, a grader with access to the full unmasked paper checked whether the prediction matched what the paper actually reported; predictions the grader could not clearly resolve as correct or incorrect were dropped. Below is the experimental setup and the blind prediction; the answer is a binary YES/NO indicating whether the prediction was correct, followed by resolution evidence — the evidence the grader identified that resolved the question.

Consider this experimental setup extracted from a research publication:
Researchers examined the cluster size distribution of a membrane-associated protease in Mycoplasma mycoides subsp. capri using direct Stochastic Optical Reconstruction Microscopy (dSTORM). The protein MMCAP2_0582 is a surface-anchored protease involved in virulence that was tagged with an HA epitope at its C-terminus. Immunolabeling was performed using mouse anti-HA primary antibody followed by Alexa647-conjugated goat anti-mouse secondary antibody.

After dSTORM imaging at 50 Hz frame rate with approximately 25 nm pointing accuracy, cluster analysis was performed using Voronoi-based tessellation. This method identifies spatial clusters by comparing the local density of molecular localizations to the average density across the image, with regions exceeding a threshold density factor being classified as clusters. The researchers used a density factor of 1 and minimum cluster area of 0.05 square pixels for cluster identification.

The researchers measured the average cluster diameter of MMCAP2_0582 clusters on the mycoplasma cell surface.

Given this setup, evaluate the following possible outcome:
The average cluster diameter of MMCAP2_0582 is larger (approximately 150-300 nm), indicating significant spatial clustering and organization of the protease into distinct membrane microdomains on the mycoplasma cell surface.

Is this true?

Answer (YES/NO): NO